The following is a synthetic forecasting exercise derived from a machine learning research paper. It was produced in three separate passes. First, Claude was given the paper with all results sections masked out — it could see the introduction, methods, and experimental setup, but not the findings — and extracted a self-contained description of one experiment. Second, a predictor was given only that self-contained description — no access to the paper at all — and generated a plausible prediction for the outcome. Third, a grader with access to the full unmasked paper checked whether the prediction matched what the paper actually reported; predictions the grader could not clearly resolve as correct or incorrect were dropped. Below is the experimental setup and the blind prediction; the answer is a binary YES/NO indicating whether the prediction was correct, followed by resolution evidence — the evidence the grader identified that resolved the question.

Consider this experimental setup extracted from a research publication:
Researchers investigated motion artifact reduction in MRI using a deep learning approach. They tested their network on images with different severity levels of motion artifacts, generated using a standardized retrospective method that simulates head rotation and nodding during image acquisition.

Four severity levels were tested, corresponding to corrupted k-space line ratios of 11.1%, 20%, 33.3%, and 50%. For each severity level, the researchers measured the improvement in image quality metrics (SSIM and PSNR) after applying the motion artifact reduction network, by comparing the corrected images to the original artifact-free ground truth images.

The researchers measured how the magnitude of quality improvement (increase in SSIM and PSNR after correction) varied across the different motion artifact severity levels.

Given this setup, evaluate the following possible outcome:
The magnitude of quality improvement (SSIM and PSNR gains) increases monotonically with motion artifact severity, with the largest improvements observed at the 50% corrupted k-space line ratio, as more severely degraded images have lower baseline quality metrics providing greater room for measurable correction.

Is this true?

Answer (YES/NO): YES